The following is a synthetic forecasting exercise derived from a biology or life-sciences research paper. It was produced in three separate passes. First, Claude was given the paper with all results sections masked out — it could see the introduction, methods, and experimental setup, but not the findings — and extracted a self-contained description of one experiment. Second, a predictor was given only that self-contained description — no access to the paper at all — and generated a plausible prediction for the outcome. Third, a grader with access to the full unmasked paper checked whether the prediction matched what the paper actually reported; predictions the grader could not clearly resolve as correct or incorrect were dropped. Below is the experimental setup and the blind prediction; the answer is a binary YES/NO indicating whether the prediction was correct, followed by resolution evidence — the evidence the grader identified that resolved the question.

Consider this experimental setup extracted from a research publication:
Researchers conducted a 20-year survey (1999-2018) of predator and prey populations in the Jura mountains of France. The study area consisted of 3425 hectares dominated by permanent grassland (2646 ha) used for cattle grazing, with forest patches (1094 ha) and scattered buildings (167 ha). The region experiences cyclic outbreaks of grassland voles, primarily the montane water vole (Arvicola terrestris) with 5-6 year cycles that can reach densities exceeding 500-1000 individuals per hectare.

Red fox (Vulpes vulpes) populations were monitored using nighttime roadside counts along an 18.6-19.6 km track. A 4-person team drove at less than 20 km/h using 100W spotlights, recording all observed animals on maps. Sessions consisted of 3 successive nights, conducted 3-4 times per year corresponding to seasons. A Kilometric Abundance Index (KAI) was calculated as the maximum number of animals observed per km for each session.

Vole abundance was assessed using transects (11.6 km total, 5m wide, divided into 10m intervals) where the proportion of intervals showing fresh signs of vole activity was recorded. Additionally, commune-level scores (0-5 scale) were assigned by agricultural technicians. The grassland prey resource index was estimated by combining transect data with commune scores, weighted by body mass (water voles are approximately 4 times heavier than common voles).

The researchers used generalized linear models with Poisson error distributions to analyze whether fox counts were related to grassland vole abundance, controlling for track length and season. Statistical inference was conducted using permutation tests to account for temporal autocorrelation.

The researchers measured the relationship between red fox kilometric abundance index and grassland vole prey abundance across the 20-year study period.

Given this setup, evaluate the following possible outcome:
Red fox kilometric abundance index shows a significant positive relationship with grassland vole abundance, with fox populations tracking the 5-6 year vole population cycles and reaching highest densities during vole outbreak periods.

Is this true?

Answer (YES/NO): NO